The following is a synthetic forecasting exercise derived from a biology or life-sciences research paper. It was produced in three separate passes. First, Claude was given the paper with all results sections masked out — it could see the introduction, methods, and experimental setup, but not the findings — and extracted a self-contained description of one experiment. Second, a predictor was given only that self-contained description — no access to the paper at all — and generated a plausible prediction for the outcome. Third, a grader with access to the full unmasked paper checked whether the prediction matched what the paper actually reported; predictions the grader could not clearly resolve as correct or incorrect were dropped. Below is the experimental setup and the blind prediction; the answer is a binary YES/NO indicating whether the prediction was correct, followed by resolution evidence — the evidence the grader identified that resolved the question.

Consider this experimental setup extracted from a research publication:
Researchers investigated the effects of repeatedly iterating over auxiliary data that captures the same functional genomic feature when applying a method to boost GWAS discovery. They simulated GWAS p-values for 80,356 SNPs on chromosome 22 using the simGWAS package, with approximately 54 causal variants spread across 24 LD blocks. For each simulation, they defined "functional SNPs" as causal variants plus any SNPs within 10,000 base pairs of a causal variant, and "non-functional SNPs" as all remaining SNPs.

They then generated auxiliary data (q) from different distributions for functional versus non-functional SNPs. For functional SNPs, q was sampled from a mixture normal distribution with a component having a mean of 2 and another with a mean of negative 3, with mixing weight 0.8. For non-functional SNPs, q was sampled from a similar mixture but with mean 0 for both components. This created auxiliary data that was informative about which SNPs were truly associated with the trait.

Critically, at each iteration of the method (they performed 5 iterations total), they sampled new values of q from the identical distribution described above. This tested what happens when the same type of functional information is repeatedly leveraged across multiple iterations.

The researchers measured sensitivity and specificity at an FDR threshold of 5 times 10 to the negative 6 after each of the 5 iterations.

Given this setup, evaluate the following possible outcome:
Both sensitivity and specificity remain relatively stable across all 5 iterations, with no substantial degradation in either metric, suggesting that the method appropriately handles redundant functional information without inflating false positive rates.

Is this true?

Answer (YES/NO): NO